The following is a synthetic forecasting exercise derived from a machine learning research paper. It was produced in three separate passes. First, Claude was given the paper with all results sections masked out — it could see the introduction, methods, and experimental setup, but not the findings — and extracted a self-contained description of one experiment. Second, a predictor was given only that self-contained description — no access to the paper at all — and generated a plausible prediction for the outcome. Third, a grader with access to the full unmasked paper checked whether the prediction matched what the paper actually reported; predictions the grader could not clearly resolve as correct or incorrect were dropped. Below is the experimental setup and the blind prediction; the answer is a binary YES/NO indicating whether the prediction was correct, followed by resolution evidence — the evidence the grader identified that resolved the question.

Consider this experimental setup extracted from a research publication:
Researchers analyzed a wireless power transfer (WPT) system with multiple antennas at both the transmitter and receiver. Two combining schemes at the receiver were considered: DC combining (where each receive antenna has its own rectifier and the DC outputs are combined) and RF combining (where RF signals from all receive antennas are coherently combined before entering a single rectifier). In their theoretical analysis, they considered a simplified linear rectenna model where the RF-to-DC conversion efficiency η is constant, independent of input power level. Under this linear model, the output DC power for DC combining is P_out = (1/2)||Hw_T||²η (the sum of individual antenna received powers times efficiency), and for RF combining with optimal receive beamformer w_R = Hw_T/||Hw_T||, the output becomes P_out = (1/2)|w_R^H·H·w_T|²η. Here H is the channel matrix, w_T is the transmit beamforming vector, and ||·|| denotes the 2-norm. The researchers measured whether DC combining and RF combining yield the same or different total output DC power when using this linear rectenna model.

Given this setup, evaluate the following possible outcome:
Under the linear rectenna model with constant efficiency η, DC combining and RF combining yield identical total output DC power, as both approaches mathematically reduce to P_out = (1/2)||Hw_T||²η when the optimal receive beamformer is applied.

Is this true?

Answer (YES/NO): YES